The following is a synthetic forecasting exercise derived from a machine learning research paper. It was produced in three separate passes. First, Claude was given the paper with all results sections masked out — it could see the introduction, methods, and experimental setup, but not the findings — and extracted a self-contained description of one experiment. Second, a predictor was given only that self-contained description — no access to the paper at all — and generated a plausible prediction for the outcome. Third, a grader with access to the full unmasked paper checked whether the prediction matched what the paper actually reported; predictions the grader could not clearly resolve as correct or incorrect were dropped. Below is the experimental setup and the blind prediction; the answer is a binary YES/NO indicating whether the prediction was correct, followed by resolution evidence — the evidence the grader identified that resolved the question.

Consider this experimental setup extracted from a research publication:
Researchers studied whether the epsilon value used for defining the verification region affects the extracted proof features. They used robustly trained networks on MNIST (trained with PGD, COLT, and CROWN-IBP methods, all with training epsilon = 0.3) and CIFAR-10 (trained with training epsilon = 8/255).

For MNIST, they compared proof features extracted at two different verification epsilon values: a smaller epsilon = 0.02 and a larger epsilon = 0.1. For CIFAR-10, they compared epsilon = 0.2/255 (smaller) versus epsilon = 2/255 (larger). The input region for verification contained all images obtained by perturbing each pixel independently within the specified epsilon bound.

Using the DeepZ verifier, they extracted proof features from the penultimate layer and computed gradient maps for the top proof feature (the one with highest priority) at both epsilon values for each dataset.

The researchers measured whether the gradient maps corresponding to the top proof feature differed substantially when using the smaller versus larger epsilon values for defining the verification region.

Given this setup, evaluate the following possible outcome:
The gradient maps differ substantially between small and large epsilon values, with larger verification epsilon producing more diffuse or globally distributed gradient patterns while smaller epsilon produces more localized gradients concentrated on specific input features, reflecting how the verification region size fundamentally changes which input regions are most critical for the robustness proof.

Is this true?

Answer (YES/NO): NO